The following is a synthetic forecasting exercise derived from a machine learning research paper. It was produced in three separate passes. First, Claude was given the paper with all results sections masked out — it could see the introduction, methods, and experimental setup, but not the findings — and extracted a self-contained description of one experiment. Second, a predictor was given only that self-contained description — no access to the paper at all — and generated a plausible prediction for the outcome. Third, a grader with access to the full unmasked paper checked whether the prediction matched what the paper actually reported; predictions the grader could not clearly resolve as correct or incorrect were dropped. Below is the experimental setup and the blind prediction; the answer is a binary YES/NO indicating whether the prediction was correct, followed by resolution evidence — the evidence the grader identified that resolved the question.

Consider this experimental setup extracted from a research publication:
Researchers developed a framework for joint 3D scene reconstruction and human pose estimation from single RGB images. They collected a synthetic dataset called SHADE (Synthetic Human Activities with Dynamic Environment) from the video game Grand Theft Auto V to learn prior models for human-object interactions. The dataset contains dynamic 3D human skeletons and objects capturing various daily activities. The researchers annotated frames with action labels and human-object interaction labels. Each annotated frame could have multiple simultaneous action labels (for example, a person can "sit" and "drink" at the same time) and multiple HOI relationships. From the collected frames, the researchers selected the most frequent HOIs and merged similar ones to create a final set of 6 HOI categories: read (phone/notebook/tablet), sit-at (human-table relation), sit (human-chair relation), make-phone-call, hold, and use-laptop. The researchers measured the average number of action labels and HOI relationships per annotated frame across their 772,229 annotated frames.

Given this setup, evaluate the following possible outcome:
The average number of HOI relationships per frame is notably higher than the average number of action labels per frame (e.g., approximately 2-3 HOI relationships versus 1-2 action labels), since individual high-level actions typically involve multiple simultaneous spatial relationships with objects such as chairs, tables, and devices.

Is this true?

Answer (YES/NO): NO